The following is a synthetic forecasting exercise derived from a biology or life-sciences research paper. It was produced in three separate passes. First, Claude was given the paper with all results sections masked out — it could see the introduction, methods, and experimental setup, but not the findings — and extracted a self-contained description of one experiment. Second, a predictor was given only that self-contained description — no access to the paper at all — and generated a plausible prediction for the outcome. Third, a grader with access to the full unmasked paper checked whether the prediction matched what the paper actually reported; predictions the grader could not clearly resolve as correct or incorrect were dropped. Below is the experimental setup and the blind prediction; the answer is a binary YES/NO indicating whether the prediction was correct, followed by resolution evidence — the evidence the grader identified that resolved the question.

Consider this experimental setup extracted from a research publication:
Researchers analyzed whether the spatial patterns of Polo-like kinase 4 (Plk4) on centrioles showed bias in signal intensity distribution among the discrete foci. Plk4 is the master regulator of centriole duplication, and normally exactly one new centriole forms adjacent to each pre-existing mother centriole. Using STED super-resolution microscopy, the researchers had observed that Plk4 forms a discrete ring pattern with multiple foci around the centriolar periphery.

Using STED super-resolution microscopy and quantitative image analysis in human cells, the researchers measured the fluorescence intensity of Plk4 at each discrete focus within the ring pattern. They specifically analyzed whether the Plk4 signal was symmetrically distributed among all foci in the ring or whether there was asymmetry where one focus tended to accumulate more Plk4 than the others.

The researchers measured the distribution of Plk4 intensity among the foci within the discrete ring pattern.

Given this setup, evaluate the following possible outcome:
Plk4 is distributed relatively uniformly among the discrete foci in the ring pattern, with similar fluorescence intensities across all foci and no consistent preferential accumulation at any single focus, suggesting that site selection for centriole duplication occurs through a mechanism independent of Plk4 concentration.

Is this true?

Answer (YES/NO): NO